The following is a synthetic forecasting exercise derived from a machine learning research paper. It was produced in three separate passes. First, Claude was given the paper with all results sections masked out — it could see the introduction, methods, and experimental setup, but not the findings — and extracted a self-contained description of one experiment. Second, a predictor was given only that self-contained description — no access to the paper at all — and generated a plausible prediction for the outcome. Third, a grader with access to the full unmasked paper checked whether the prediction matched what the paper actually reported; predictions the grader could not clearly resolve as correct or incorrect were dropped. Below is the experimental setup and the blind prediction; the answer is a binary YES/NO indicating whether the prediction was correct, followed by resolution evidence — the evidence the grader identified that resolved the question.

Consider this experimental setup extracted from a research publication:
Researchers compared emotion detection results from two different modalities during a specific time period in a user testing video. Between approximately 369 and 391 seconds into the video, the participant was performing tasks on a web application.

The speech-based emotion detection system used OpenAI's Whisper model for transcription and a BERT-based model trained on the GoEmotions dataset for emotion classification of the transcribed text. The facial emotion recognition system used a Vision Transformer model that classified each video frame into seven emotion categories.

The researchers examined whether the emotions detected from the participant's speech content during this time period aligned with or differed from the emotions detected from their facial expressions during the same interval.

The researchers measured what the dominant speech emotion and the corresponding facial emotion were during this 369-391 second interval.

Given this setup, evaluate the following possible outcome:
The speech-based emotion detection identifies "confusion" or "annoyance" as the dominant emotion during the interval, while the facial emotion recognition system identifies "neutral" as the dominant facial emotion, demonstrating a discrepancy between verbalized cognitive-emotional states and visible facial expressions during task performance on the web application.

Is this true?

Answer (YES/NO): NO